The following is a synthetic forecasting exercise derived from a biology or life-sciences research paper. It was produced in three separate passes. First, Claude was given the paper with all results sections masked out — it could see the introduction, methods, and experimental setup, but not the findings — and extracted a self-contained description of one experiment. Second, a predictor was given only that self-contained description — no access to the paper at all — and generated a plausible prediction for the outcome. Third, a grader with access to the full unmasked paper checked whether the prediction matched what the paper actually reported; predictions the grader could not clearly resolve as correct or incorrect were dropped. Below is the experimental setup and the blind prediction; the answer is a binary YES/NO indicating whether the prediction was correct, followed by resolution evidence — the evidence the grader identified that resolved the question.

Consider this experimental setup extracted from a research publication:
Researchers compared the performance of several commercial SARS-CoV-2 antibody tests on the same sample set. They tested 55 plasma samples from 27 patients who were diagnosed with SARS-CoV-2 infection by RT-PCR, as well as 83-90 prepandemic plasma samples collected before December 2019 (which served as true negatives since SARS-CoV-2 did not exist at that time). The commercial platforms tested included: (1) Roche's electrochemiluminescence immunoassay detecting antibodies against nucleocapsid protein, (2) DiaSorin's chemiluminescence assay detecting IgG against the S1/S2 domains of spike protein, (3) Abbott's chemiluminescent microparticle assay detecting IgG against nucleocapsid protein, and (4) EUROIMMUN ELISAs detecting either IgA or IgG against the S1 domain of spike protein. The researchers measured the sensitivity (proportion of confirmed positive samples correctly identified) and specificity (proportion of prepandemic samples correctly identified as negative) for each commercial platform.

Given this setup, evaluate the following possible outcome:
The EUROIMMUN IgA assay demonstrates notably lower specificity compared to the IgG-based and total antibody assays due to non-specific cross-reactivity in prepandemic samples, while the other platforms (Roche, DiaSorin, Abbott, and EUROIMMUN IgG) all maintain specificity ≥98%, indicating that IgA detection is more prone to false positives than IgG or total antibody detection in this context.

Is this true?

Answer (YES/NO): NO